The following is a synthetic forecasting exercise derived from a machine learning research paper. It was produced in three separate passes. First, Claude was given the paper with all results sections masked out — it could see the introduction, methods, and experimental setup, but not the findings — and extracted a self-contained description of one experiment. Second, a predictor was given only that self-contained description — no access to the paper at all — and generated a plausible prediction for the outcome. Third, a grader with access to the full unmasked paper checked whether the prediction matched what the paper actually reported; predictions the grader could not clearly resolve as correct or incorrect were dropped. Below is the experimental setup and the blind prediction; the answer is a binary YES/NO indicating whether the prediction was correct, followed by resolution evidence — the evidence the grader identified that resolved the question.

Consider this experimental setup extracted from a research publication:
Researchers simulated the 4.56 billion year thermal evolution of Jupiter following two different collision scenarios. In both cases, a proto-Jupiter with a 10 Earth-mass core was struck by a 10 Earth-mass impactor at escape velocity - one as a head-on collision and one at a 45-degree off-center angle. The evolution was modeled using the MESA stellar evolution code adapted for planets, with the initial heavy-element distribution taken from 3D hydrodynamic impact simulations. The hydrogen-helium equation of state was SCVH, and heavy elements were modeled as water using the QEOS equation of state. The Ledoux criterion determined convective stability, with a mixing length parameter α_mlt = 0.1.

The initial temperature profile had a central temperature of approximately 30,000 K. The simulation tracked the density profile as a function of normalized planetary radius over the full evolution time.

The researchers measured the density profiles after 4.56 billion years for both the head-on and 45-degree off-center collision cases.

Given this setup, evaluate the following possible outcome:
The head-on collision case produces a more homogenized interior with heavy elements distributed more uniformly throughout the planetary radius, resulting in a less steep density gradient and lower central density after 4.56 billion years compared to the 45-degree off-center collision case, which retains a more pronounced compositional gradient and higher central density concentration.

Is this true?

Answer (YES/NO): YES